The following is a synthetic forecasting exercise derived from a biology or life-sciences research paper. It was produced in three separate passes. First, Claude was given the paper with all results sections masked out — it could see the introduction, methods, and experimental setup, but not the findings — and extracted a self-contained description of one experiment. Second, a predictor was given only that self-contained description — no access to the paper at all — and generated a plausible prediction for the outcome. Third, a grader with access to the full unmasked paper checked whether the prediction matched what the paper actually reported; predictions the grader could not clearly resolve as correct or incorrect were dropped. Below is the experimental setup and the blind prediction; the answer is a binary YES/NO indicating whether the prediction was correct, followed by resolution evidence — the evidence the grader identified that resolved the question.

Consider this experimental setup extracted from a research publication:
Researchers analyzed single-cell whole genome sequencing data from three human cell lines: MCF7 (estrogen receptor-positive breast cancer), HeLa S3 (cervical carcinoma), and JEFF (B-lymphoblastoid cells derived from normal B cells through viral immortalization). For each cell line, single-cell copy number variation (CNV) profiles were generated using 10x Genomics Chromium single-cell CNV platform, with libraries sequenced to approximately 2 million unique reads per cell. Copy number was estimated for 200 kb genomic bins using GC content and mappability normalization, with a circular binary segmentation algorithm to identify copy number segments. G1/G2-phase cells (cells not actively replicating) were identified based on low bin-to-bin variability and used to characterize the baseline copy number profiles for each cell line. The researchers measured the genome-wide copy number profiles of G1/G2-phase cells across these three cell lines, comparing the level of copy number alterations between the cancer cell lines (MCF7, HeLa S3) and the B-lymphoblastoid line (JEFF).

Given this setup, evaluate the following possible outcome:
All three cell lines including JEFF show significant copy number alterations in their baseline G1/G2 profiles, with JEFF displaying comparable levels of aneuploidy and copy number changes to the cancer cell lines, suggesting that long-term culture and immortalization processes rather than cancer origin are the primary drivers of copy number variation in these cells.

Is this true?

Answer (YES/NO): NO